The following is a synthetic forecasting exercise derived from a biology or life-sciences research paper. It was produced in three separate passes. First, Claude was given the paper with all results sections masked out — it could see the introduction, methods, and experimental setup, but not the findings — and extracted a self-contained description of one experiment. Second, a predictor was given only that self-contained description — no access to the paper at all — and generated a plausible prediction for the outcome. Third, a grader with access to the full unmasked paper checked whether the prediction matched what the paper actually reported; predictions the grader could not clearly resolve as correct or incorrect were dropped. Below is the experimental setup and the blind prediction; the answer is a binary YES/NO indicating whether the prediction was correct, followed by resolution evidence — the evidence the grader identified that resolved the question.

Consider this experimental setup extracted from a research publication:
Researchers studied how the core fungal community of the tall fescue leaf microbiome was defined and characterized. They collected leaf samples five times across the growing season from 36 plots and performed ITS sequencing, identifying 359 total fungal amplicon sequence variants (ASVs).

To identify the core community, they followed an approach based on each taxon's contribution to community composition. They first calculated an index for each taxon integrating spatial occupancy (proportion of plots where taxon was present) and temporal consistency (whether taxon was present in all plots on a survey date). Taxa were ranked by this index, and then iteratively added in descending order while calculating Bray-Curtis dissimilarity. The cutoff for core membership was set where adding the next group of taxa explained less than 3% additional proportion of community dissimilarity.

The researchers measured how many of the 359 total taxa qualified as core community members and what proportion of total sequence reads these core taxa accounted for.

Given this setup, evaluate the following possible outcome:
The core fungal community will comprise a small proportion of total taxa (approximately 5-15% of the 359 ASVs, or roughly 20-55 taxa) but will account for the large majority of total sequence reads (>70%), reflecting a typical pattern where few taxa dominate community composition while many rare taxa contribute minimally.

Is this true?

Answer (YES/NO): YES